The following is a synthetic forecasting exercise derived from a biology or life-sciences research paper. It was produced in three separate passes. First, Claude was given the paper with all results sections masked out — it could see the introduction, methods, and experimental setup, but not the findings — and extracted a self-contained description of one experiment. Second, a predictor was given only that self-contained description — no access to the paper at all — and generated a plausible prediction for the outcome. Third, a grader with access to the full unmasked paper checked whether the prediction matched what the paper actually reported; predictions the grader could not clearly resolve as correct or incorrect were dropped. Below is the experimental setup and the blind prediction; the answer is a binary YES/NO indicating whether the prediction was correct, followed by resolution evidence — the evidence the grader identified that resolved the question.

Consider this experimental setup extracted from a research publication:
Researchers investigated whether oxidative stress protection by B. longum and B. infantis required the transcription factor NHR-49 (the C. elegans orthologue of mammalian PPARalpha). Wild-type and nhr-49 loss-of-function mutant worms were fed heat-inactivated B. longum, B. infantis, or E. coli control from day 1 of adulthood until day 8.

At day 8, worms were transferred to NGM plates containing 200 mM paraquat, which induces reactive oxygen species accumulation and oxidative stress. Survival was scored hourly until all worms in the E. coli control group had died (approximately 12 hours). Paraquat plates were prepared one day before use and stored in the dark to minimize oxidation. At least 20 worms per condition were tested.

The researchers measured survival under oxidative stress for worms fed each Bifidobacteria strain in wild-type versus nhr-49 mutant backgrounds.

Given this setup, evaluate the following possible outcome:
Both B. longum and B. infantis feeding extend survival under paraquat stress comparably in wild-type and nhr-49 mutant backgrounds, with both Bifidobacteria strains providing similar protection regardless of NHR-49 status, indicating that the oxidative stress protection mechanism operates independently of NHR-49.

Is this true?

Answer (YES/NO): NO